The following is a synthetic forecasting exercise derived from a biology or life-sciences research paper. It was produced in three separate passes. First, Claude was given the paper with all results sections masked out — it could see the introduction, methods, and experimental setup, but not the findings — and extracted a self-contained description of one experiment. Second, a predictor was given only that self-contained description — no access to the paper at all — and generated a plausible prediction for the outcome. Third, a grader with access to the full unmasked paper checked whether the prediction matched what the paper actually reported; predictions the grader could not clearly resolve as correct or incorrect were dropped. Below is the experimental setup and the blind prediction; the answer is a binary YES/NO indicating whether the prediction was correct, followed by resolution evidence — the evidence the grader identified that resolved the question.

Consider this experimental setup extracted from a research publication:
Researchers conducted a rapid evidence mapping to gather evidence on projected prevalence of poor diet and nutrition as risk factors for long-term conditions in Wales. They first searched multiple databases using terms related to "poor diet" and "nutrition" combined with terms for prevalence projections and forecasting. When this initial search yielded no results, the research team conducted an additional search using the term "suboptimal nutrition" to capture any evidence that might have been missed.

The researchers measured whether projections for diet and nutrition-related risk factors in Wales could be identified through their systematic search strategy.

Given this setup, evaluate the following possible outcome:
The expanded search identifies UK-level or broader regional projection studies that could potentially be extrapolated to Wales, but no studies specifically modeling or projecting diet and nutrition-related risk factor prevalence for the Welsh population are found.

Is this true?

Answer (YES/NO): NO